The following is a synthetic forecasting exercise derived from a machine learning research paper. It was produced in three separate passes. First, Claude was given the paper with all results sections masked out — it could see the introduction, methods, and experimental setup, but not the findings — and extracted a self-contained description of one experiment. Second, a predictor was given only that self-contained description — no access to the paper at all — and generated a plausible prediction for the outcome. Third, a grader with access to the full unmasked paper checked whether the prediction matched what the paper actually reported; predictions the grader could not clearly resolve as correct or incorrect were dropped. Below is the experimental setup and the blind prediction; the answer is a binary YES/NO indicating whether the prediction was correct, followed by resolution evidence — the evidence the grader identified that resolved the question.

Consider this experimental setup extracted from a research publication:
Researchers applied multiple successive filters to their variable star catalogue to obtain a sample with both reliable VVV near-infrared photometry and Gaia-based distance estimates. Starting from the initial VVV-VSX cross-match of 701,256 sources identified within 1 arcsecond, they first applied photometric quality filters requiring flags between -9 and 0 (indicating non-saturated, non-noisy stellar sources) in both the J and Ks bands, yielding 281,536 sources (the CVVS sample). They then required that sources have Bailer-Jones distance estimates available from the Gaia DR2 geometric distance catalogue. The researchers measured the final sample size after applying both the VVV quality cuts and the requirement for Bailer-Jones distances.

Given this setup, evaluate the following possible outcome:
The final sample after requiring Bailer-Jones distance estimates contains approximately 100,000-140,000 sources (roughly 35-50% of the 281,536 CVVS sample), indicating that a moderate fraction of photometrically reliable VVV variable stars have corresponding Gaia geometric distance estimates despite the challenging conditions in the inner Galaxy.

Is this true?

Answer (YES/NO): YES